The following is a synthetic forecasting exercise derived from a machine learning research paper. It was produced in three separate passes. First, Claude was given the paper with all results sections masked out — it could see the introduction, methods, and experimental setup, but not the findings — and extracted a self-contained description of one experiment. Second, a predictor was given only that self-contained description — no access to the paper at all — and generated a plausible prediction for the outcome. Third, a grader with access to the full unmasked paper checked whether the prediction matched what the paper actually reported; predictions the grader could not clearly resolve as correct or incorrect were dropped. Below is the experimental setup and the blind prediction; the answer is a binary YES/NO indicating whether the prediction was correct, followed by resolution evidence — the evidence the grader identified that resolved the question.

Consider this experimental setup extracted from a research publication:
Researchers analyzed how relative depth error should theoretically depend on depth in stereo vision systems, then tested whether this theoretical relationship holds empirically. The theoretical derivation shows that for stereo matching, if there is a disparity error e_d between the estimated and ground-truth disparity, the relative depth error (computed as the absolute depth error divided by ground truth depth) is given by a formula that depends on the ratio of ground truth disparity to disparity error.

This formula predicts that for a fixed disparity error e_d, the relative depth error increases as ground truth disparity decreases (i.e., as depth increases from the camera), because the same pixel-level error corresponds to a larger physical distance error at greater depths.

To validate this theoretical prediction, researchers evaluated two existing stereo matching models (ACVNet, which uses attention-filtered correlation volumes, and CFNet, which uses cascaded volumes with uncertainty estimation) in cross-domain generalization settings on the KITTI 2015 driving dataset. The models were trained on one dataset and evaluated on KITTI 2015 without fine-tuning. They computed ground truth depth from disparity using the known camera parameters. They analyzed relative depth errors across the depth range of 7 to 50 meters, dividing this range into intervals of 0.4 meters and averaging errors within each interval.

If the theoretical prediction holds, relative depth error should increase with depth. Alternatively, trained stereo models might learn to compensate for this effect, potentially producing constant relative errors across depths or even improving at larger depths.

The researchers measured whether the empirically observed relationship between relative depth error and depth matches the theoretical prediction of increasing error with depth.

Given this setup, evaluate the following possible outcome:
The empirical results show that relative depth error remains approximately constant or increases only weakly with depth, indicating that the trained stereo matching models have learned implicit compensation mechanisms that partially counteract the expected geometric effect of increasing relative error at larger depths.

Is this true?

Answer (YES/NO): NO